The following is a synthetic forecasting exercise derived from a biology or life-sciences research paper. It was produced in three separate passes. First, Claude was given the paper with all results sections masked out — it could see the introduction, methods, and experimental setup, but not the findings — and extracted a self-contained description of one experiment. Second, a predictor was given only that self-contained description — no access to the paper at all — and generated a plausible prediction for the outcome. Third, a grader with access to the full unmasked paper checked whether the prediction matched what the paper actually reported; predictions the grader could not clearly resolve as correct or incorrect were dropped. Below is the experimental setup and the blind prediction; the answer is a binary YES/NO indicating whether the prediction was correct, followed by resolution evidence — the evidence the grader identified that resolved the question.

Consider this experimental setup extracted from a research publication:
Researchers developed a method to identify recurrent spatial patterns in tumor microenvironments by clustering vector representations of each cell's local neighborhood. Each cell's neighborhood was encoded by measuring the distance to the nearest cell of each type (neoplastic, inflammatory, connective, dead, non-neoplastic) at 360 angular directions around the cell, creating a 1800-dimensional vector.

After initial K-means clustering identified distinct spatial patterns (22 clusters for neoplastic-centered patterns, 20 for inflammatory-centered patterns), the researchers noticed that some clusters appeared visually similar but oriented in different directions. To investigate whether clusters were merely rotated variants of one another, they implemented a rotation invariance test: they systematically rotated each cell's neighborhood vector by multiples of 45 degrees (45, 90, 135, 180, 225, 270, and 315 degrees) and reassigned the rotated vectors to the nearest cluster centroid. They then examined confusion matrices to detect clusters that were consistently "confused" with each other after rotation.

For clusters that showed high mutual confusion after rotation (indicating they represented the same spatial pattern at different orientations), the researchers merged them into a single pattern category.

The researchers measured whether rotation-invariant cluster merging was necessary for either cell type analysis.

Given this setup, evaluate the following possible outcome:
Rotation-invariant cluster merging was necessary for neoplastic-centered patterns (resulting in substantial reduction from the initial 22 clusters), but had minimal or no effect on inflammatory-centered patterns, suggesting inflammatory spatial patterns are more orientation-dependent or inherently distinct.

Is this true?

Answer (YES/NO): NO